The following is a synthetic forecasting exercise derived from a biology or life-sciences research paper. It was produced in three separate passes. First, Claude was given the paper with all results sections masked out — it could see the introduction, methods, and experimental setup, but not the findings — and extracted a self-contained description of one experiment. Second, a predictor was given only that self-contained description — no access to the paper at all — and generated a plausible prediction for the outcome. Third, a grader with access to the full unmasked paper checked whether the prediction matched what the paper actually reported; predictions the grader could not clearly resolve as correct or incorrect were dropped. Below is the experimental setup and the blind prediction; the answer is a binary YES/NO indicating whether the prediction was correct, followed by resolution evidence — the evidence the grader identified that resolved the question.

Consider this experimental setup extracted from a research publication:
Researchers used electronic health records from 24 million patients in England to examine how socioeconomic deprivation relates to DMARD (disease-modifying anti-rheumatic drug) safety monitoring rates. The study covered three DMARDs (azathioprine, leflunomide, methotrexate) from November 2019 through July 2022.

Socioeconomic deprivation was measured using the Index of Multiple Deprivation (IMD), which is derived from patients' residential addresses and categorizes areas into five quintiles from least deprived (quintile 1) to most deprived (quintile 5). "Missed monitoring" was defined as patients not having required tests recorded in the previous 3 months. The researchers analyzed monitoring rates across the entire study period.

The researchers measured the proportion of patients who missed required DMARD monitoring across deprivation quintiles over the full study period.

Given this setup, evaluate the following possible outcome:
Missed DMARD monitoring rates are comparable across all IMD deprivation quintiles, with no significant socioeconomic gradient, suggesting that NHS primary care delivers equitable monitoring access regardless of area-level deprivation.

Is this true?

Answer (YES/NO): NO